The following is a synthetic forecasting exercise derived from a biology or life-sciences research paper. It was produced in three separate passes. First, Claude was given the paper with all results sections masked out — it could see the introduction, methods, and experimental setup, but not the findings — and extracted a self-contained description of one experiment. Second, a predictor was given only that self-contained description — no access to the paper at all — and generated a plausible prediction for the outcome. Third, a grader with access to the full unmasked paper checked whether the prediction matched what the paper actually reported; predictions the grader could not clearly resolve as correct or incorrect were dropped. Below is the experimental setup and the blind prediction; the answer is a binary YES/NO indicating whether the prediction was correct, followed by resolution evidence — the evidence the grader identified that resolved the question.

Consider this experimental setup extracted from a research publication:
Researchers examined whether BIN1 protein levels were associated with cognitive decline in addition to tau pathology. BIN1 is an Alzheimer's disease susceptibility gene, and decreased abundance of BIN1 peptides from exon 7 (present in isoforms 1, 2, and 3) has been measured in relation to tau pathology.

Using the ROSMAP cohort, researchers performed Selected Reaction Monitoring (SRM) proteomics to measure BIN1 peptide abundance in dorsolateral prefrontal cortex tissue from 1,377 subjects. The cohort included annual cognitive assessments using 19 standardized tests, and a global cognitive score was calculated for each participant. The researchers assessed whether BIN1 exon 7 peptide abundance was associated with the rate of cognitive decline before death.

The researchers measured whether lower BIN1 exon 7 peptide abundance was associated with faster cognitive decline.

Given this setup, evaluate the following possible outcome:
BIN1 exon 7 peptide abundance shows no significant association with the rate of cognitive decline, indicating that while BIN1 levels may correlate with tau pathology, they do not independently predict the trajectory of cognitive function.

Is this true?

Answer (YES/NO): NO